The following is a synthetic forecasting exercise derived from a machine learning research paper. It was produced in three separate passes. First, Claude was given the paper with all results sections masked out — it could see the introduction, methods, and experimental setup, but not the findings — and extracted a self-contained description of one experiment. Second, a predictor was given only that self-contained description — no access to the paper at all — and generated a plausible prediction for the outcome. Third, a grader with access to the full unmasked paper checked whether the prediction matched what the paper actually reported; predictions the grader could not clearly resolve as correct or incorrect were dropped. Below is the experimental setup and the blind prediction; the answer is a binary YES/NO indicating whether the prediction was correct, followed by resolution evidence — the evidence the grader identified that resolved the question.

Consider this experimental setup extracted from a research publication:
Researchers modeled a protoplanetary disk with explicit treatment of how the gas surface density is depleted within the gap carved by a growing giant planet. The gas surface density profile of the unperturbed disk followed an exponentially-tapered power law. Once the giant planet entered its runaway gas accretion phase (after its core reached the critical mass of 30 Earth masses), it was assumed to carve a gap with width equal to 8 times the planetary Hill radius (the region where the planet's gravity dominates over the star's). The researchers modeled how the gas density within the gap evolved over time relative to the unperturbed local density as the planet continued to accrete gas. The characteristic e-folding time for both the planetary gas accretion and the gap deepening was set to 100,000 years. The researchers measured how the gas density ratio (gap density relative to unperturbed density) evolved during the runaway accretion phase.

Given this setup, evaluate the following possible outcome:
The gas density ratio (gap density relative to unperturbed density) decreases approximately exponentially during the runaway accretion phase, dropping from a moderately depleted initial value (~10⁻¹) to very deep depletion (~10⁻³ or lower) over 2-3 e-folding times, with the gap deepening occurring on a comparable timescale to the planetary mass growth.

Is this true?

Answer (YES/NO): NO